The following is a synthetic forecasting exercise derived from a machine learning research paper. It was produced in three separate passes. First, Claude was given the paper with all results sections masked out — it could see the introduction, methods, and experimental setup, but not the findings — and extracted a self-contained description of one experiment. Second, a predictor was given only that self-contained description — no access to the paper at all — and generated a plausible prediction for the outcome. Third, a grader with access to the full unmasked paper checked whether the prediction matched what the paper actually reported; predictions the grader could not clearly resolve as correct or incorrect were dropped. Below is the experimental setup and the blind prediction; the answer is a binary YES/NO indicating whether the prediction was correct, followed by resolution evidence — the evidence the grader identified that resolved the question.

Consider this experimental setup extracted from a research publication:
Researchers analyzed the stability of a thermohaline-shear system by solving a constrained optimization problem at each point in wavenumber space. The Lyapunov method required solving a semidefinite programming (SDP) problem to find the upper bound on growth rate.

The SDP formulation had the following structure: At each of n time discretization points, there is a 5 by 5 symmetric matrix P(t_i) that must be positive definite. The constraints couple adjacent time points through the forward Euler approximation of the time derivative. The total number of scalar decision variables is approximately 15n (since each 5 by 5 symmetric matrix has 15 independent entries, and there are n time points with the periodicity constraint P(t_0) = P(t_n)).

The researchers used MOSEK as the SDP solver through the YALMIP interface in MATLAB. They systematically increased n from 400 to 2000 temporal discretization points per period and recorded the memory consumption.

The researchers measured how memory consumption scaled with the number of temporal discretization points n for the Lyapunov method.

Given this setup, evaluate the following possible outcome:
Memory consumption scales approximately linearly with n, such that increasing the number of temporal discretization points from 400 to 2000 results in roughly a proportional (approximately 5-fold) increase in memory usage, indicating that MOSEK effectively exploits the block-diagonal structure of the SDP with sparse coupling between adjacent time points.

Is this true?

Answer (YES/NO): NO